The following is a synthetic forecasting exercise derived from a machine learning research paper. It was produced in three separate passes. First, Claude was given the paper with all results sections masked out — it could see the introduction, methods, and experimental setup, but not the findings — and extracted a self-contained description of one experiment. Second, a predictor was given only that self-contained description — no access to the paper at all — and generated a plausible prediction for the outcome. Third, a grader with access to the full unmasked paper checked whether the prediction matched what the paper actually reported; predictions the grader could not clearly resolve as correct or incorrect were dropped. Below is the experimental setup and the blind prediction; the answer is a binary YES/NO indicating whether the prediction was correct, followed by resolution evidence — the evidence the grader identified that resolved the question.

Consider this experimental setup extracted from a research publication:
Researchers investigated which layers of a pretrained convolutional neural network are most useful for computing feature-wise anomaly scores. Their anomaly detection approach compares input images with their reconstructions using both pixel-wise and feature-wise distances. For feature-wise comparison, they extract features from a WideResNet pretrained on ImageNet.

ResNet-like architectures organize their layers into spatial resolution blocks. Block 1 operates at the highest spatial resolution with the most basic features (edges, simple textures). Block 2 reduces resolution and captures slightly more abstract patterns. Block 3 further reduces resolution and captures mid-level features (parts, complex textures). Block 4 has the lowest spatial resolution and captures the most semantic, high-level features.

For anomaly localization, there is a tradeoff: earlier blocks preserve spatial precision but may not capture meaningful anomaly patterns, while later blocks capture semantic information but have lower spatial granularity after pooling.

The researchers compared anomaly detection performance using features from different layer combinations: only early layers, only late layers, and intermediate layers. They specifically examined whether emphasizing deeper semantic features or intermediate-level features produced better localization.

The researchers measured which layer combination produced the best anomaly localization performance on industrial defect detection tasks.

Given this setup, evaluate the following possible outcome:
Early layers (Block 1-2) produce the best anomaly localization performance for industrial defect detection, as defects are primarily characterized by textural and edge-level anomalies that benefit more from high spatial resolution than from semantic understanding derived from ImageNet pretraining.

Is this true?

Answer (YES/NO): NO